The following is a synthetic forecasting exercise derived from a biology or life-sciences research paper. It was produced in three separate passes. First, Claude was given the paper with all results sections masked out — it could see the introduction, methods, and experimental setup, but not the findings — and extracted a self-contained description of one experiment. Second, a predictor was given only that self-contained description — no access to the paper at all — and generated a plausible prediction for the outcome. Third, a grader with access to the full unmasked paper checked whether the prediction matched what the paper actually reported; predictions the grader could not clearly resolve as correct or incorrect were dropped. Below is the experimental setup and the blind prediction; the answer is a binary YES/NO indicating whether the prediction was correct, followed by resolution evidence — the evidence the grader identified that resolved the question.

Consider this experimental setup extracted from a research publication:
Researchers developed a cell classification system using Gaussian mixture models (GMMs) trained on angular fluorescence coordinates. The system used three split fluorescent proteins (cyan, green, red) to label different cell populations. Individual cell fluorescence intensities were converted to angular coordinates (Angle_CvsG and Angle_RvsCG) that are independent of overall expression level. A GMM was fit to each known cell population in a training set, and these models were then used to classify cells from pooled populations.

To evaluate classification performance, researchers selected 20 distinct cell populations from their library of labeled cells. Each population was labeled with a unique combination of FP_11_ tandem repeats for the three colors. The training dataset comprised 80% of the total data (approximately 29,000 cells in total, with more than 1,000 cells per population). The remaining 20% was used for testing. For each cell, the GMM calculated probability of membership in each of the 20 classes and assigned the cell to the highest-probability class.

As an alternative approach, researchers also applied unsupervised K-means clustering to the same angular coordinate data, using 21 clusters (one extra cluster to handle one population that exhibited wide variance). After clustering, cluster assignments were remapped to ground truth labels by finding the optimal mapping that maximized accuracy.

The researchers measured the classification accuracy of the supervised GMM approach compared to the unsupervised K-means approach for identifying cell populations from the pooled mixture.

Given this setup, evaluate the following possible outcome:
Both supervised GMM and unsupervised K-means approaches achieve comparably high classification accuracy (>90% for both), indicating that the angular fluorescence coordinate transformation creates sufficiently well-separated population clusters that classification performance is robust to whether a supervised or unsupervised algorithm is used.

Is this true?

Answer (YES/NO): YES